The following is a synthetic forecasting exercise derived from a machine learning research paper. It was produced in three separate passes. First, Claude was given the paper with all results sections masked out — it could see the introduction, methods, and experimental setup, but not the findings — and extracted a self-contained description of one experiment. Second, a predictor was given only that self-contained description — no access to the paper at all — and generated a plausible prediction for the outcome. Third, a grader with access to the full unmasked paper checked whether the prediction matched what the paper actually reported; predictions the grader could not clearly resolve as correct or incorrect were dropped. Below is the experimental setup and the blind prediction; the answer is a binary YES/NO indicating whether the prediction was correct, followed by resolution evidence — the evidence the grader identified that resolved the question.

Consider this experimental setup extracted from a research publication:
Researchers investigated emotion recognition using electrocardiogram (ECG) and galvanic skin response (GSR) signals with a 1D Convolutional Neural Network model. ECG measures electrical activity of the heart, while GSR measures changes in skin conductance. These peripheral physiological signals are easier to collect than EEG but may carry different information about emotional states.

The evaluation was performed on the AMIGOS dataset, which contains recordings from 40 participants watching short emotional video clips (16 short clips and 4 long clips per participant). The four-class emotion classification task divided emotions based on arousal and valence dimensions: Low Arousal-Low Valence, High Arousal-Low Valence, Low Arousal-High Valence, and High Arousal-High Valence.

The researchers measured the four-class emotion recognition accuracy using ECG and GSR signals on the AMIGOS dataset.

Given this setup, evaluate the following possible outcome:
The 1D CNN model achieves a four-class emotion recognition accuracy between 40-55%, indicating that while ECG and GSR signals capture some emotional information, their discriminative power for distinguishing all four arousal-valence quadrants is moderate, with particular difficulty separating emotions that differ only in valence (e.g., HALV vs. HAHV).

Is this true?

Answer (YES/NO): NO